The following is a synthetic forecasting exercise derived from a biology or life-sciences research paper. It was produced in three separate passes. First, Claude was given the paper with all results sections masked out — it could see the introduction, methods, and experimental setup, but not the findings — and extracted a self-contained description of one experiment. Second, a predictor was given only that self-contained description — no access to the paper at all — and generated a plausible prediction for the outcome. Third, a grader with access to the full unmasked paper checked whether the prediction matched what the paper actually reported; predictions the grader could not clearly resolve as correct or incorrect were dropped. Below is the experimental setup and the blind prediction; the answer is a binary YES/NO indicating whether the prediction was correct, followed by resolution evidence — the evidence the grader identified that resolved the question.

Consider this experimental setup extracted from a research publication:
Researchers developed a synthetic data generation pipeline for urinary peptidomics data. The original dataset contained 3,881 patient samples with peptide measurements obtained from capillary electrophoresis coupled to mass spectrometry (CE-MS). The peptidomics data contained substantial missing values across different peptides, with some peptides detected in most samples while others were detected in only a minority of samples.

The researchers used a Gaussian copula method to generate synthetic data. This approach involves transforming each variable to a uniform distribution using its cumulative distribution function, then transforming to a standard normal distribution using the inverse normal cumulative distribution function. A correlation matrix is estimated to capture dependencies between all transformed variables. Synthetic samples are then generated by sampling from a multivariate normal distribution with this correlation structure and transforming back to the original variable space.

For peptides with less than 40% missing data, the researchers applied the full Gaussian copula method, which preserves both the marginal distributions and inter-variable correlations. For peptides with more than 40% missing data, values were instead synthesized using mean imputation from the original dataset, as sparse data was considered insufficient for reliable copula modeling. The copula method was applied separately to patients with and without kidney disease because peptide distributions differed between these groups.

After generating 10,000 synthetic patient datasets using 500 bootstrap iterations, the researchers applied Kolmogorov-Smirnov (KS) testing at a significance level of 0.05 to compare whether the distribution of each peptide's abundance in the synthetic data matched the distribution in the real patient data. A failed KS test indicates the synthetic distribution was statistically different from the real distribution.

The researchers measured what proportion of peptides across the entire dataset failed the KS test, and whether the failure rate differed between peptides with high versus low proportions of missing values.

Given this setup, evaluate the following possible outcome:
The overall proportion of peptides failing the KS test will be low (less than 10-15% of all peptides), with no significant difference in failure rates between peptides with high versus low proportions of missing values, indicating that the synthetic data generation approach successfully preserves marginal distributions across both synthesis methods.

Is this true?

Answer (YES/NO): NO